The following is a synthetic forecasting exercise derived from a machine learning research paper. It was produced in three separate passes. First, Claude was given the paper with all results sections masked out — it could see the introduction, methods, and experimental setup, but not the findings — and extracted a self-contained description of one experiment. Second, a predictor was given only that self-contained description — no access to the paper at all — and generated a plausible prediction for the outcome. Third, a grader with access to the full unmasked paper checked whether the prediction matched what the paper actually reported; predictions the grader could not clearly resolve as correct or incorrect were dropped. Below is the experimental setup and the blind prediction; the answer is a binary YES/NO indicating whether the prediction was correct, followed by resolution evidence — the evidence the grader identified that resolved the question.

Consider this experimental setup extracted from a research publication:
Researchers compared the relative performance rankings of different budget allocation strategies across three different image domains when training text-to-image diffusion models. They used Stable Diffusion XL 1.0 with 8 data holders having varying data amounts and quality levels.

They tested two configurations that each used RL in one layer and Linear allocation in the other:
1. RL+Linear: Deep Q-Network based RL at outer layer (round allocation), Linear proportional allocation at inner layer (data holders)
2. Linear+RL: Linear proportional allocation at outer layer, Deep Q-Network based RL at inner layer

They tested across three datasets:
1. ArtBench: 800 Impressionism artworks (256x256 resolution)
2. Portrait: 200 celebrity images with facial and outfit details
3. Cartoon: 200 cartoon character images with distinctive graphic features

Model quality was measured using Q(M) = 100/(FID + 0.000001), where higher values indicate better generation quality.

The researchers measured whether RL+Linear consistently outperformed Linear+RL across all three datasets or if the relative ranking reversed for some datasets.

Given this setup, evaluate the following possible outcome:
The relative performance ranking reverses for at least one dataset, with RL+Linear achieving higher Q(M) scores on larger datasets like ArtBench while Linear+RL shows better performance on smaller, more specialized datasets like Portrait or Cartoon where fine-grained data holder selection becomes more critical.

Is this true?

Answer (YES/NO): NO